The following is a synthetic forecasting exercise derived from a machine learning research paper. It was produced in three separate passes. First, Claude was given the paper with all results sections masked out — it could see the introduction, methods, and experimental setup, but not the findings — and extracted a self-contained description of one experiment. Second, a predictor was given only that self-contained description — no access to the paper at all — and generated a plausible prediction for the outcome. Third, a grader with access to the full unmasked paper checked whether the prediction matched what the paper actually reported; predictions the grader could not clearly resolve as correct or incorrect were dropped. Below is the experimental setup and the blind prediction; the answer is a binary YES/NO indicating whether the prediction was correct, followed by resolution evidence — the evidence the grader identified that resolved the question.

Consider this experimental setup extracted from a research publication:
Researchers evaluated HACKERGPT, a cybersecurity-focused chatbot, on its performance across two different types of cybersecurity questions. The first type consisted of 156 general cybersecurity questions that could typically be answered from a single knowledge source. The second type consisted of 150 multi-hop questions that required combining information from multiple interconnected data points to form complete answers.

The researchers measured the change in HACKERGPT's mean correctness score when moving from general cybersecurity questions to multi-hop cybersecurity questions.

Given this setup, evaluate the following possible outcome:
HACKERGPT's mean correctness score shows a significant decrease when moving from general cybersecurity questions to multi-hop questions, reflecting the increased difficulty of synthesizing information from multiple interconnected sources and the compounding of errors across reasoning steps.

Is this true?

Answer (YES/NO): YES